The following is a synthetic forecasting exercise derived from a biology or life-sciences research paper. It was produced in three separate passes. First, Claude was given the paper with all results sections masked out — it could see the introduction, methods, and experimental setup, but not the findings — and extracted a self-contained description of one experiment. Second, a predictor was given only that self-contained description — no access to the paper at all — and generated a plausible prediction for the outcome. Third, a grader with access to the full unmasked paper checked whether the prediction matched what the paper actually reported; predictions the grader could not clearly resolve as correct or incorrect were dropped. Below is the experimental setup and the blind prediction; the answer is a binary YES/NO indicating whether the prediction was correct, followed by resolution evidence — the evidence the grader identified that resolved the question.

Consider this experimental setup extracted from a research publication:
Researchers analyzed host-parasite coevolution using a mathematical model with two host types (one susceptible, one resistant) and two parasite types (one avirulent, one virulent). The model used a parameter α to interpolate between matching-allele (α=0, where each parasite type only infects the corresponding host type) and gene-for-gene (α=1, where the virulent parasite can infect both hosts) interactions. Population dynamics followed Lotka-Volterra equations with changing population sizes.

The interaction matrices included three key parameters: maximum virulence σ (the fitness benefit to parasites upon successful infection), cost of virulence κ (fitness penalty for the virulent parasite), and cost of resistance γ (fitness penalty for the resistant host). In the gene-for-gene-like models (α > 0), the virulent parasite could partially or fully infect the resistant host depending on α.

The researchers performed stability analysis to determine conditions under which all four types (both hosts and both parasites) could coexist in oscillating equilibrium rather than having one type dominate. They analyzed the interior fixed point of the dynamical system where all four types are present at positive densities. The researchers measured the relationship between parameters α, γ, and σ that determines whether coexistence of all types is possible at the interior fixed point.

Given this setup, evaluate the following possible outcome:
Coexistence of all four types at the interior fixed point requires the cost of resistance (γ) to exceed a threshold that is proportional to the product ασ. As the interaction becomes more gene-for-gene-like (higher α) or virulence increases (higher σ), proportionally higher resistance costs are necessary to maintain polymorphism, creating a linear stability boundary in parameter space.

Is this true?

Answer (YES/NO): NO